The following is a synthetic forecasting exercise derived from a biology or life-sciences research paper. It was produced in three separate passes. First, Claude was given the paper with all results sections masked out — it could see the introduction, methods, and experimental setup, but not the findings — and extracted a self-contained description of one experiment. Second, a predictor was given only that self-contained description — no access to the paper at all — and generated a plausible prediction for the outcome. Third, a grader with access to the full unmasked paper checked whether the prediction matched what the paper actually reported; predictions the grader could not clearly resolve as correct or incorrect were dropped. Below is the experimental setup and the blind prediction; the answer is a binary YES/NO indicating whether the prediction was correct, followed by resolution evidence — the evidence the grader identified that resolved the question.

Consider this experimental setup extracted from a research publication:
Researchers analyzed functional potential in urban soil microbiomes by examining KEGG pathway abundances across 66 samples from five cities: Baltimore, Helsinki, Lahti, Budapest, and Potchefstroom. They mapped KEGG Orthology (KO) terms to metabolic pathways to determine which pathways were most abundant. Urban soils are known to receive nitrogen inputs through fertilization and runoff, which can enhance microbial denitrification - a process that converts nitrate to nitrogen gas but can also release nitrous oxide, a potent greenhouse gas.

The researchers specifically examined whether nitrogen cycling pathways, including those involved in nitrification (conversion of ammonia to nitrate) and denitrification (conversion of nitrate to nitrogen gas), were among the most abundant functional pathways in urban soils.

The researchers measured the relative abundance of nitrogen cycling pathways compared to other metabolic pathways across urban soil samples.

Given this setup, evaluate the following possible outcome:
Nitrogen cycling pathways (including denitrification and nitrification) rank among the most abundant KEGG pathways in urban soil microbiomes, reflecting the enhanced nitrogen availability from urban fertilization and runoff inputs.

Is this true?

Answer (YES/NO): NO